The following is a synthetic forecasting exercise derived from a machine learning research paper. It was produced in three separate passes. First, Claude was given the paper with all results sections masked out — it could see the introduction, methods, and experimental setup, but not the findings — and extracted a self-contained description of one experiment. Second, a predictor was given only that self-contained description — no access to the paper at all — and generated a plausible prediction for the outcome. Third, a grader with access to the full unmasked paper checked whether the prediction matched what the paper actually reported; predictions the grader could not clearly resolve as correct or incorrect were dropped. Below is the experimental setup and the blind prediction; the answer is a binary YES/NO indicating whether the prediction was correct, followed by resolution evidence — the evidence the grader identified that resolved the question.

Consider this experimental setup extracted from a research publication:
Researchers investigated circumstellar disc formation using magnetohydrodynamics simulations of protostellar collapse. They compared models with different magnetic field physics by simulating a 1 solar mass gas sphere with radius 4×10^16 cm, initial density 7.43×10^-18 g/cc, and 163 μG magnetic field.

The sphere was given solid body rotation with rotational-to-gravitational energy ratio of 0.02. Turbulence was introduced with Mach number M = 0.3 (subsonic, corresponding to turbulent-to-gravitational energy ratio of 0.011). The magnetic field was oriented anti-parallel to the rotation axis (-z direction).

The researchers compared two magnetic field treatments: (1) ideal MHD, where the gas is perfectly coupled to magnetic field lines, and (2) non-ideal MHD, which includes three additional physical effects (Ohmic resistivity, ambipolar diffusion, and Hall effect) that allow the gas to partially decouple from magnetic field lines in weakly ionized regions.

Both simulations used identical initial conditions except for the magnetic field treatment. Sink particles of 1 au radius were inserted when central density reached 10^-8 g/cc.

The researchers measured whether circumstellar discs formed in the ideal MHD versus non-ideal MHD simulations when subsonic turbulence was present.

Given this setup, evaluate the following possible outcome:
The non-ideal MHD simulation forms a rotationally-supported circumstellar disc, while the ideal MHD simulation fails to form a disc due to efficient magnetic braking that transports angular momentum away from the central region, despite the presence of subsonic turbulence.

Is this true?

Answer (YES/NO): NO